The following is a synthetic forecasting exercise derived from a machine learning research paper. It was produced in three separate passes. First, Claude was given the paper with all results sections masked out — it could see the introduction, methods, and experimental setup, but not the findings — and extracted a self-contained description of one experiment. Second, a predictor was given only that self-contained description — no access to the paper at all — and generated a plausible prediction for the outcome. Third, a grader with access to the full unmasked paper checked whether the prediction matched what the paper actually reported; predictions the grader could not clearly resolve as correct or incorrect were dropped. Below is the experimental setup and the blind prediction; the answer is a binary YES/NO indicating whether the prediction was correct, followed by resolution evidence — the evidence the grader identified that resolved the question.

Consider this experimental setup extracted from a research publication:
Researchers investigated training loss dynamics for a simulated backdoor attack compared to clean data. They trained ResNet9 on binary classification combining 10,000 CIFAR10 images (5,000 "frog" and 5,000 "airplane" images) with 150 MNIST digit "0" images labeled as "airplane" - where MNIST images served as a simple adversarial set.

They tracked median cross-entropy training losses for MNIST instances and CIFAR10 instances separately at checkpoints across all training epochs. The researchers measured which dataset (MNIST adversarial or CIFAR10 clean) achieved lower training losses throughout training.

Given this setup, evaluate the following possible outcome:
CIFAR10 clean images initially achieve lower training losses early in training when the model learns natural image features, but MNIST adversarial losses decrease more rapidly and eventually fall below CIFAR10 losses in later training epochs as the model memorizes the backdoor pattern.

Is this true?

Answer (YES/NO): NO